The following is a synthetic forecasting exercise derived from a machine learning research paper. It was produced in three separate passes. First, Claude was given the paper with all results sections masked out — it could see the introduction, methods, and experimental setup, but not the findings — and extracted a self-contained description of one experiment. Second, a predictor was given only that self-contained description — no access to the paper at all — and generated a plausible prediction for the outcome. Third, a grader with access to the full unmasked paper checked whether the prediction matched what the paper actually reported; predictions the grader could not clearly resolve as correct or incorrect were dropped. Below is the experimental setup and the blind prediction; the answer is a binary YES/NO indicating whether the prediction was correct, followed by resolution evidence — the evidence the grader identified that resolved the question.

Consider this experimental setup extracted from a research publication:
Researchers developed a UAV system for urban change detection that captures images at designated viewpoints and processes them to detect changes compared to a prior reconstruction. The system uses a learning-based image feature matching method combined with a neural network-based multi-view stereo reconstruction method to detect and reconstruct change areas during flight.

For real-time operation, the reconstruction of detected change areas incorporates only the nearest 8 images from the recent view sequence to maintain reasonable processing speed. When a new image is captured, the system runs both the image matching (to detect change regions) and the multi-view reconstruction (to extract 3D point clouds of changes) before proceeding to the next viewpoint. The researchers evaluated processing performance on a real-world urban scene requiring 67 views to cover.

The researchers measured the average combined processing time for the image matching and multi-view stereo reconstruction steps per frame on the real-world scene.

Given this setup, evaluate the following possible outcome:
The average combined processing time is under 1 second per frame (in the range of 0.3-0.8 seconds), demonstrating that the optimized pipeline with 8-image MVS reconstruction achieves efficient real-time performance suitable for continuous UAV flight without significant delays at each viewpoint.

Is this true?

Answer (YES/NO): NO